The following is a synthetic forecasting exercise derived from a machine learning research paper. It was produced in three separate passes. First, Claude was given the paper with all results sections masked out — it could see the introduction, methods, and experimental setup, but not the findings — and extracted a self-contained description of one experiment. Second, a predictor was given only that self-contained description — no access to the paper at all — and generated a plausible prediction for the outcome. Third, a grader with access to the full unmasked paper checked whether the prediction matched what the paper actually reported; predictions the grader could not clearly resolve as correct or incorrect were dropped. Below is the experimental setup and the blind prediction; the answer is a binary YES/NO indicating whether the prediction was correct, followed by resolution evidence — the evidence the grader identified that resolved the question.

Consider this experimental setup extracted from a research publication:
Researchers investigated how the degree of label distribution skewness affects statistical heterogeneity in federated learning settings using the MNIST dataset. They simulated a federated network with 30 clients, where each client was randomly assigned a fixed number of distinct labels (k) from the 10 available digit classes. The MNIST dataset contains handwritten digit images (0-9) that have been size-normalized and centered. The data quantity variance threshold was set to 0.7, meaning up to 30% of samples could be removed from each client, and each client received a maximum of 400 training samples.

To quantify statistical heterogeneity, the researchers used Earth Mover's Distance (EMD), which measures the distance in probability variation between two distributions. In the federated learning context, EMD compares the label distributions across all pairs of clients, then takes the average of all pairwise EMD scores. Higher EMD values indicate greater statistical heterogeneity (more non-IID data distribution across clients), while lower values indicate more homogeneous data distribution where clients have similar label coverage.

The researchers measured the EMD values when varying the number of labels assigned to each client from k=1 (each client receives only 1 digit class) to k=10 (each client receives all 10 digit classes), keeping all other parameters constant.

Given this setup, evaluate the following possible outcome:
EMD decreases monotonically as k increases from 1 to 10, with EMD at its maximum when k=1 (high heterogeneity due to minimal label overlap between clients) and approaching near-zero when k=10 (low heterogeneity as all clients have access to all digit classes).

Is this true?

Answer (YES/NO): YES